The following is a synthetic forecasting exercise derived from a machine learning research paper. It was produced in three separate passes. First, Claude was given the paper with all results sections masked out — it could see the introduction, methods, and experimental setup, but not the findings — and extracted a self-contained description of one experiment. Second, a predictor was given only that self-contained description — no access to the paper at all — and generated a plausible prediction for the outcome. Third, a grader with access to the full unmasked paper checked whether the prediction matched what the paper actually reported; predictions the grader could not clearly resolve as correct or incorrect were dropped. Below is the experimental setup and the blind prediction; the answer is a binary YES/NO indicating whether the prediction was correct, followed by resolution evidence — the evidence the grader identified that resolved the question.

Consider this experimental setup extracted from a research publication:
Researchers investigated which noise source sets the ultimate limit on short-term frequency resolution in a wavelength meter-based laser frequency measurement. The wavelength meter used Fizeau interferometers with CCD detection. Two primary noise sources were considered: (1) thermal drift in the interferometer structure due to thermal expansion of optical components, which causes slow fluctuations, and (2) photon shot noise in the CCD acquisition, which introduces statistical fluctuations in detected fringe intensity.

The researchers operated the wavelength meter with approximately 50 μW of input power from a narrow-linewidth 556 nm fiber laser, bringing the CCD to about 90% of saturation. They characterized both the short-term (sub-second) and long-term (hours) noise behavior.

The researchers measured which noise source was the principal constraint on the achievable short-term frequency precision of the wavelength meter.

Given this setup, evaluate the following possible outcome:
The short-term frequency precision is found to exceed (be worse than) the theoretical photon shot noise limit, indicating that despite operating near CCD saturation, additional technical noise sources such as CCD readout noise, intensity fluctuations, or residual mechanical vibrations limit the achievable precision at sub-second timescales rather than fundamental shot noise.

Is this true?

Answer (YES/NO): NO